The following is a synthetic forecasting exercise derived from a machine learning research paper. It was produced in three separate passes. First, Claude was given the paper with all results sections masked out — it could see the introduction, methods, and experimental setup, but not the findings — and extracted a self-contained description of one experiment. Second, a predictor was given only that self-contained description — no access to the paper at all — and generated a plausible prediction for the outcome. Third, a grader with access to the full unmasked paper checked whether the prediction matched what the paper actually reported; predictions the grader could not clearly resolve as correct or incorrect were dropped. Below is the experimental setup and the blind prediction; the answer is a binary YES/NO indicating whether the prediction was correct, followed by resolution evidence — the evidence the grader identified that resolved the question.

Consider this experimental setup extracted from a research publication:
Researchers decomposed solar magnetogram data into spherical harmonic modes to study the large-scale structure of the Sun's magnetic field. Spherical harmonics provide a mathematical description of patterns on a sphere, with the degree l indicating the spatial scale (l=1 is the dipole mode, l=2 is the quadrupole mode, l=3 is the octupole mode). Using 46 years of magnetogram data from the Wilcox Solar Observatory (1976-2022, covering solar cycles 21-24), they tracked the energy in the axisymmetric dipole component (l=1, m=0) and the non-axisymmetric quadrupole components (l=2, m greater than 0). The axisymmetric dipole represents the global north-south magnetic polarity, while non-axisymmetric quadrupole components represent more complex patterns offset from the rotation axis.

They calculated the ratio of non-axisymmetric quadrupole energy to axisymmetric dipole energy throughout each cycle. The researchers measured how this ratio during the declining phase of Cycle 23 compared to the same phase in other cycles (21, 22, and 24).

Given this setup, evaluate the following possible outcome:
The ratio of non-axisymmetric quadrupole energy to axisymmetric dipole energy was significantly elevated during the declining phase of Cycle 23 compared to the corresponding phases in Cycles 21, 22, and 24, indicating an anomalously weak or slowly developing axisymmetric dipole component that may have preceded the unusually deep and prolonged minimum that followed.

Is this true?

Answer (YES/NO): YES